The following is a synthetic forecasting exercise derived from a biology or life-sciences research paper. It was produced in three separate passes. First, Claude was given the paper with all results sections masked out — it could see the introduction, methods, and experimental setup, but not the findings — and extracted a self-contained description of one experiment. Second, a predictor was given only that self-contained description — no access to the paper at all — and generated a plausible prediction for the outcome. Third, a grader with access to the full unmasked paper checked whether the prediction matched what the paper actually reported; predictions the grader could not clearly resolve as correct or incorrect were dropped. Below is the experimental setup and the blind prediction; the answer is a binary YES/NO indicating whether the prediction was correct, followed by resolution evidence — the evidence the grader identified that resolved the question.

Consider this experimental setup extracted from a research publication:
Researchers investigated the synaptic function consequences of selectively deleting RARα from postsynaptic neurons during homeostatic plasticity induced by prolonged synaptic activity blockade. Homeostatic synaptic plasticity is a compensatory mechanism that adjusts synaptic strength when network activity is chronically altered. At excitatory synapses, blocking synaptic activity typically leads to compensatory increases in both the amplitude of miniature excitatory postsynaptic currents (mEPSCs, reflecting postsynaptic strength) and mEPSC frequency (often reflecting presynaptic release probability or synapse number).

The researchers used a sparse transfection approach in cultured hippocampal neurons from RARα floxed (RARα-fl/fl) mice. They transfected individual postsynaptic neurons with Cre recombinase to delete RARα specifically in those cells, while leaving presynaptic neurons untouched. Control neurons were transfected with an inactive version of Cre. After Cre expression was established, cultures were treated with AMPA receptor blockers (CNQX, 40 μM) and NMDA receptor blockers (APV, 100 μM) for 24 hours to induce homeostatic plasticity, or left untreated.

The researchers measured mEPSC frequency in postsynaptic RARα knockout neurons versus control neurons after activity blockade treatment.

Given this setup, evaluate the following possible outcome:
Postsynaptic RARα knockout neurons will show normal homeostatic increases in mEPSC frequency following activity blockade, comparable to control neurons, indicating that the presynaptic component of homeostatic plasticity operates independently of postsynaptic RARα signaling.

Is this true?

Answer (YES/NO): NO